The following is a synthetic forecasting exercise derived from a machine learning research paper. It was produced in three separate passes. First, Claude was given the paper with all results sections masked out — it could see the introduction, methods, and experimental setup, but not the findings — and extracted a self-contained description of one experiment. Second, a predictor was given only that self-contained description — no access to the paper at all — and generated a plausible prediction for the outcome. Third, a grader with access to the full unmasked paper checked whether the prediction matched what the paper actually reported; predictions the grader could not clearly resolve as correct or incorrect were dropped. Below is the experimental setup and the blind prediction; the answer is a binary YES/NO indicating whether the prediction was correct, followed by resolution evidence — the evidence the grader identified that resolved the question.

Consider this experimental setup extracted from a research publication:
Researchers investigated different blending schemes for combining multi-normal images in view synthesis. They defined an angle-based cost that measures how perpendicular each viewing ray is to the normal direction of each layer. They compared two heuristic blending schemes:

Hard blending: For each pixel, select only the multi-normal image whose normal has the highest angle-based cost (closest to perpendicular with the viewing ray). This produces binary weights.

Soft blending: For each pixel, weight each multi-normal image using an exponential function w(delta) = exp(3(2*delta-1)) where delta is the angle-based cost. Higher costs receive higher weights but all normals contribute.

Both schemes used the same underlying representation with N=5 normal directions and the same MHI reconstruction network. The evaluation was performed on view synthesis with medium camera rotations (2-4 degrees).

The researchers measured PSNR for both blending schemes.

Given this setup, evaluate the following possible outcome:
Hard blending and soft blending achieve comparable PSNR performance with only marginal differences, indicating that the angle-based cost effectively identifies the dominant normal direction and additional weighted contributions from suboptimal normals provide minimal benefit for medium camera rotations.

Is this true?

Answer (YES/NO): YES